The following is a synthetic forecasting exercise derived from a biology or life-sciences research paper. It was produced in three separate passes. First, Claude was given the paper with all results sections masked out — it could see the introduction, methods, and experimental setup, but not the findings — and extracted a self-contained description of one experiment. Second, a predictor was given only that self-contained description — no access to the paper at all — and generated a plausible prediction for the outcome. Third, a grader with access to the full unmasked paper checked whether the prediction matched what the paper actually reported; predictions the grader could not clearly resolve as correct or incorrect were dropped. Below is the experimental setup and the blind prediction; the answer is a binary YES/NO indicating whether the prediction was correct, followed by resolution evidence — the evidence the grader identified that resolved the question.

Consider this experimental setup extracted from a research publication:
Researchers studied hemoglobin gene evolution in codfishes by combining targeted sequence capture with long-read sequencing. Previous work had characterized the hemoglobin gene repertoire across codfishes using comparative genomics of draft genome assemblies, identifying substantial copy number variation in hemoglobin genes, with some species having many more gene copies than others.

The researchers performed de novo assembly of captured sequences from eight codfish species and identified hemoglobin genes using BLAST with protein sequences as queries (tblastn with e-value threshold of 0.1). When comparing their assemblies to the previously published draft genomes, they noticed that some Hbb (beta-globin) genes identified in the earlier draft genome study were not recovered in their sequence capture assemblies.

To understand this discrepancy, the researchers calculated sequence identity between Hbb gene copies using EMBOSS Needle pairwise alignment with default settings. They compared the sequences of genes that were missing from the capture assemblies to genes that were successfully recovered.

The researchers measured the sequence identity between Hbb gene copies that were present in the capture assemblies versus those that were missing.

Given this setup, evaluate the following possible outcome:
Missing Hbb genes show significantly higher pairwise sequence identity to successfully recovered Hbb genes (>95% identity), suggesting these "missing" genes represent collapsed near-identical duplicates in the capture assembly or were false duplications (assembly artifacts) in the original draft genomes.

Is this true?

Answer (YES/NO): YES